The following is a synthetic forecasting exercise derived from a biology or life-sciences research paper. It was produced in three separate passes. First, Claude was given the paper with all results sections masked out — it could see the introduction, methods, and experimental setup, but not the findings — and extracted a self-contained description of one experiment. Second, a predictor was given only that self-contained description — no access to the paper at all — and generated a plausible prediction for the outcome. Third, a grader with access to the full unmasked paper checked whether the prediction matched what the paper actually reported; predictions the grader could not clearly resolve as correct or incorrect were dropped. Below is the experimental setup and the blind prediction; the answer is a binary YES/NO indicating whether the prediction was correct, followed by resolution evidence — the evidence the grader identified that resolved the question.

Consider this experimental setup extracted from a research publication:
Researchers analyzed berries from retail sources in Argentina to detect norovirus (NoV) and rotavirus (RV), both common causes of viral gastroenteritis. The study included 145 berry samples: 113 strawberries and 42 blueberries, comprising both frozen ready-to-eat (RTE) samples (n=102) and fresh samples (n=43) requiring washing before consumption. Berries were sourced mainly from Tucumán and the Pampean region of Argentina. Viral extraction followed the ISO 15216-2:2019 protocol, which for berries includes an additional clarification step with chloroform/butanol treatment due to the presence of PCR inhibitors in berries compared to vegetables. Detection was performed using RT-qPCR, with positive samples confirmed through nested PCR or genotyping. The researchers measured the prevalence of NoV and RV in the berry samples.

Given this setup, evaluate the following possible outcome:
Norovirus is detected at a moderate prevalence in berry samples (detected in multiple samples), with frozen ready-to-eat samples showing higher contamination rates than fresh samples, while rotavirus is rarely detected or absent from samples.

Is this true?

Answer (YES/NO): NO